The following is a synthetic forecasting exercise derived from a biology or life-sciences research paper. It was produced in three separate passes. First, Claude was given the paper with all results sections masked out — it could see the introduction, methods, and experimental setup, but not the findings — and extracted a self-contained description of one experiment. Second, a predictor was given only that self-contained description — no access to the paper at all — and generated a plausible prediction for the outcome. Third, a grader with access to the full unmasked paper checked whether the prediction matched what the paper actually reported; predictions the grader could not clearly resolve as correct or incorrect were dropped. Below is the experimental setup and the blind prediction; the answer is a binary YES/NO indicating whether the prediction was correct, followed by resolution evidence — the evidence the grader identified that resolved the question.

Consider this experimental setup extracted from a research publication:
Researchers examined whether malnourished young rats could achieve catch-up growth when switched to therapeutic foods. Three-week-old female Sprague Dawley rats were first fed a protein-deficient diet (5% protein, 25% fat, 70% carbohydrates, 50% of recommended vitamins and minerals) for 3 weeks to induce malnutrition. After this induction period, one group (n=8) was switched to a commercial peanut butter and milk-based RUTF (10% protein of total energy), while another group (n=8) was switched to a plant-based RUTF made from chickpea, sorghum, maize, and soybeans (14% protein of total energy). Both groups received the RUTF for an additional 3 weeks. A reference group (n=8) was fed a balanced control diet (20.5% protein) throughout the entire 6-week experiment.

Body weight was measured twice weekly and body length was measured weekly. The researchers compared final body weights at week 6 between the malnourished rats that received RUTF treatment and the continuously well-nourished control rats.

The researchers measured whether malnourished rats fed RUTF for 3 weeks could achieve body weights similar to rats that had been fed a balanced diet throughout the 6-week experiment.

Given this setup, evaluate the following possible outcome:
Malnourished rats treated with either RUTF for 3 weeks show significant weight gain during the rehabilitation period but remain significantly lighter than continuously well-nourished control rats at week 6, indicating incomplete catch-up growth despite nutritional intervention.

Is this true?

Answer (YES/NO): NO